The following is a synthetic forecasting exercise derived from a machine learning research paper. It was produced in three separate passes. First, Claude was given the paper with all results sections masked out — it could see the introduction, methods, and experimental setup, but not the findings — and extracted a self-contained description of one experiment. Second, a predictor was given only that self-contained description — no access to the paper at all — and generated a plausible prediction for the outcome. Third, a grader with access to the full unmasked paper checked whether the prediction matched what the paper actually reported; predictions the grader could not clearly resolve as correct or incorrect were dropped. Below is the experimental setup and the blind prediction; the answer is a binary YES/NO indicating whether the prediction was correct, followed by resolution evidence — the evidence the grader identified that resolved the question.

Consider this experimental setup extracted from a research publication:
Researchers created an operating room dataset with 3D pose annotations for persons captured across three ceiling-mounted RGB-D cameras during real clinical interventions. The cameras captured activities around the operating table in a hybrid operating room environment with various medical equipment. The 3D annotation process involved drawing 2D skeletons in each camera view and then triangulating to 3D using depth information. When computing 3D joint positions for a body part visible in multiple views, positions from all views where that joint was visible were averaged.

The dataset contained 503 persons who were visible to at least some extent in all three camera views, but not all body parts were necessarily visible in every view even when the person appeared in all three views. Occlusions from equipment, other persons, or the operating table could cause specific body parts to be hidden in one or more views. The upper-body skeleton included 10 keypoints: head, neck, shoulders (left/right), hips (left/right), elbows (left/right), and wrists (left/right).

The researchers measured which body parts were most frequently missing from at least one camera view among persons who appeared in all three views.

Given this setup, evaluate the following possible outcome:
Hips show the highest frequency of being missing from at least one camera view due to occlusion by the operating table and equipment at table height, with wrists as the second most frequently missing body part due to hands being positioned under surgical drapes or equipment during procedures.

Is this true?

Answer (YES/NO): NO